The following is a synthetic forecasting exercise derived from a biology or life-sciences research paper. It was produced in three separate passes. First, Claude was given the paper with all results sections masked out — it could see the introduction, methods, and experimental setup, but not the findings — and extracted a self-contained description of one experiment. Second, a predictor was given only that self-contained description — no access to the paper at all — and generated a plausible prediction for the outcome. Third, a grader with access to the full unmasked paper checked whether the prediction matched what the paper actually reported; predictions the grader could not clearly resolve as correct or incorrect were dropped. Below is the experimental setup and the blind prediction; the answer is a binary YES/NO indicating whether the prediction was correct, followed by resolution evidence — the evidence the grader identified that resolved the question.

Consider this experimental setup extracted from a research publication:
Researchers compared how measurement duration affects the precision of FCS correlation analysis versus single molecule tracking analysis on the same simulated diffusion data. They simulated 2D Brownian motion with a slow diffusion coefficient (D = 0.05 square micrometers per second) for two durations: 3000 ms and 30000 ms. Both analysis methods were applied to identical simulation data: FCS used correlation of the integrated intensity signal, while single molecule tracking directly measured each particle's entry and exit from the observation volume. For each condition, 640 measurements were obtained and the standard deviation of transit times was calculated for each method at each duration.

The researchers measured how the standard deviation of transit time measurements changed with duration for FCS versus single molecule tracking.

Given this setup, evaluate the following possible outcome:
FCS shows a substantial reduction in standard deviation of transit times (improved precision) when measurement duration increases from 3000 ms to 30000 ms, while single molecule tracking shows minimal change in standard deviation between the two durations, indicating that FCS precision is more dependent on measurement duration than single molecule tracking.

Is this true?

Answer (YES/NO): NO